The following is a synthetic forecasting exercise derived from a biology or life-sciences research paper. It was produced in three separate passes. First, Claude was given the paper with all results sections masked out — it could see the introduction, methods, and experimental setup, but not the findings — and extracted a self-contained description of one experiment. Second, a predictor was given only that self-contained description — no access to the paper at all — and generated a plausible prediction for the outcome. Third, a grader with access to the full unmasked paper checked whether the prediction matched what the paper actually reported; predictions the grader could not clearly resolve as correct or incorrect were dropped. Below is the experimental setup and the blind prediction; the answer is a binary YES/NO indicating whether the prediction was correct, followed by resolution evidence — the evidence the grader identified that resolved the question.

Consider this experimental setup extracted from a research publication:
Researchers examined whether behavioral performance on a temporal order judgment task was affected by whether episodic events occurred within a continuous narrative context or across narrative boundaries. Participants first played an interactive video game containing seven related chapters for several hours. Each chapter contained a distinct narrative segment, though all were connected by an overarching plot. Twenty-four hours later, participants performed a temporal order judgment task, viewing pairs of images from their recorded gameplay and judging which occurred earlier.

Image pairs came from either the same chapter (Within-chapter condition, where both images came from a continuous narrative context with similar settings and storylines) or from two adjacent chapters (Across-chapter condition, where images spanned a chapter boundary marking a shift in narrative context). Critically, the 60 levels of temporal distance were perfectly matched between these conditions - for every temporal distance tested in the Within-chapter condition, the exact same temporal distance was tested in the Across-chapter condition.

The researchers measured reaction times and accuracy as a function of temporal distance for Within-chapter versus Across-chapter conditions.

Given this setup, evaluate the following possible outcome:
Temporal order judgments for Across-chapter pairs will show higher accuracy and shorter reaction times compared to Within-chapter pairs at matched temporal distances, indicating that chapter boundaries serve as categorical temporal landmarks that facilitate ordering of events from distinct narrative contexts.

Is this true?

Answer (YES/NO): NO